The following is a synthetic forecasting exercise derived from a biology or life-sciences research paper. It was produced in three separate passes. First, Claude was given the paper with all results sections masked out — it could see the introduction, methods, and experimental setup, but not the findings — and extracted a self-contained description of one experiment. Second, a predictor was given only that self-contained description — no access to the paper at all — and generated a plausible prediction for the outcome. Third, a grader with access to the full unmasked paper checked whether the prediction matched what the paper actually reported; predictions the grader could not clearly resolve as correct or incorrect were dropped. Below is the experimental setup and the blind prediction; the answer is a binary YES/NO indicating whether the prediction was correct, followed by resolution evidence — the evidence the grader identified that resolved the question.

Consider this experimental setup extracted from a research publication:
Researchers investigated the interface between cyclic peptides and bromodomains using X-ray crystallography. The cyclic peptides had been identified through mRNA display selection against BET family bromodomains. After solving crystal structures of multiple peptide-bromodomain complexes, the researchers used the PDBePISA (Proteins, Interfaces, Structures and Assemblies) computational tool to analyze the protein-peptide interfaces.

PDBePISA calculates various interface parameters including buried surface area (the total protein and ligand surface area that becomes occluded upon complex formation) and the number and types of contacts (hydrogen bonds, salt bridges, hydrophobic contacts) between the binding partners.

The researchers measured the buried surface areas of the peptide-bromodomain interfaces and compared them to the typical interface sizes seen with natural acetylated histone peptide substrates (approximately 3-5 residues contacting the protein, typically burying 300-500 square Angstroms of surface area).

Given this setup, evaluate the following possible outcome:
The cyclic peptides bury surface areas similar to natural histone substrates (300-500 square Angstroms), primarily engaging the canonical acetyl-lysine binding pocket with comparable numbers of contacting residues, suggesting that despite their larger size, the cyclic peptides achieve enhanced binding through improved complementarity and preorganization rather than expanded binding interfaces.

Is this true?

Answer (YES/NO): NO